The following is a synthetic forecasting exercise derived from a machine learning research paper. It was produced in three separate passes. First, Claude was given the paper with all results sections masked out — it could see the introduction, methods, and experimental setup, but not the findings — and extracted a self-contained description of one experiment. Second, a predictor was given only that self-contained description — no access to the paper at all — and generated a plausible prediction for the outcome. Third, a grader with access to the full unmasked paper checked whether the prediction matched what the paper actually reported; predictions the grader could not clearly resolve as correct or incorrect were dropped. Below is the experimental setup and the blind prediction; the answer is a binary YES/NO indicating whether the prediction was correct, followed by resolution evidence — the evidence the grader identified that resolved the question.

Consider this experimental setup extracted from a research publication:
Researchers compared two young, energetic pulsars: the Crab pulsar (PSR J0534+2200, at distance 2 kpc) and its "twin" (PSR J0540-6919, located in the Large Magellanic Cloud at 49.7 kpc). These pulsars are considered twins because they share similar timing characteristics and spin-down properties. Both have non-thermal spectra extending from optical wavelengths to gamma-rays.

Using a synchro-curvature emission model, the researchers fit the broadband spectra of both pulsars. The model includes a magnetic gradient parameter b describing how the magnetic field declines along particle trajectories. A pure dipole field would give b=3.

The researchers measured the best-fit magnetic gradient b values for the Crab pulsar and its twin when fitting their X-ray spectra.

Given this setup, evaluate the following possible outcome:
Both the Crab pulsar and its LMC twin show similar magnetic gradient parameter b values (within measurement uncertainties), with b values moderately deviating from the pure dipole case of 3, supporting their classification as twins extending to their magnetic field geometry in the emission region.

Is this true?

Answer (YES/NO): NO